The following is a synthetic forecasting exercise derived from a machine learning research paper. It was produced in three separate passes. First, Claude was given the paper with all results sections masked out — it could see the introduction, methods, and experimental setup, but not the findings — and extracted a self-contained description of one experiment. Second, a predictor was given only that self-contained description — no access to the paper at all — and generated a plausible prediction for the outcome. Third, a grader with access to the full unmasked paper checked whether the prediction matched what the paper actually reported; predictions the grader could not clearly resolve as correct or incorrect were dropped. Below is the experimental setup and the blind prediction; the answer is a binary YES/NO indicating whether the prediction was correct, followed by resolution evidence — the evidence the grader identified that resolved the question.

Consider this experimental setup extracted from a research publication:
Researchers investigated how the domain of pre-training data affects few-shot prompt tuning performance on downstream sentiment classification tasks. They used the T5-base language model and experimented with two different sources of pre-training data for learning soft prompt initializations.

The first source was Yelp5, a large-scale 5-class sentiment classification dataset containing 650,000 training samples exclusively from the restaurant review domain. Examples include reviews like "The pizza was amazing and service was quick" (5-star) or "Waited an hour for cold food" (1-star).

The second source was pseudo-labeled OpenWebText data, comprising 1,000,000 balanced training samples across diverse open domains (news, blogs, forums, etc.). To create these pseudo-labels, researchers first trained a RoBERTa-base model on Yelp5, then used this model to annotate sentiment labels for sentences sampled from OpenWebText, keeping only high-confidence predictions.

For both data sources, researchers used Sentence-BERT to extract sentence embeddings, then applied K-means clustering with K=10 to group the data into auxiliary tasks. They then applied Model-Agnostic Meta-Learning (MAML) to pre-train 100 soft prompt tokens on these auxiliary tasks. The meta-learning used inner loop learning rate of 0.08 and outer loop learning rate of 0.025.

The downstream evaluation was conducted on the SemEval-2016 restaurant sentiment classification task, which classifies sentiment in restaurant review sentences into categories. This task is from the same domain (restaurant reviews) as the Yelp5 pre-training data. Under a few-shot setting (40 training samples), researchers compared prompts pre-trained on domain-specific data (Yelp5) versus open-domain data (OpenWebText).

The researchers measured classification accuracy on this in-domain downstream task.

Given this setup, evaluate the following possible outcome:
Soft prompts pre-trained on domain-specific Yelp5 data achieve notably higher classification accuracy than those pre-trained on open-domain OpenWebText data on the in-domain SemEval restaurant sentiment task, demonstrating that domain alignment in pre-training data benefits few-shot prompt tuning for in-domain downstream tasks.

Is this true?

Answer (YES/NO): YES